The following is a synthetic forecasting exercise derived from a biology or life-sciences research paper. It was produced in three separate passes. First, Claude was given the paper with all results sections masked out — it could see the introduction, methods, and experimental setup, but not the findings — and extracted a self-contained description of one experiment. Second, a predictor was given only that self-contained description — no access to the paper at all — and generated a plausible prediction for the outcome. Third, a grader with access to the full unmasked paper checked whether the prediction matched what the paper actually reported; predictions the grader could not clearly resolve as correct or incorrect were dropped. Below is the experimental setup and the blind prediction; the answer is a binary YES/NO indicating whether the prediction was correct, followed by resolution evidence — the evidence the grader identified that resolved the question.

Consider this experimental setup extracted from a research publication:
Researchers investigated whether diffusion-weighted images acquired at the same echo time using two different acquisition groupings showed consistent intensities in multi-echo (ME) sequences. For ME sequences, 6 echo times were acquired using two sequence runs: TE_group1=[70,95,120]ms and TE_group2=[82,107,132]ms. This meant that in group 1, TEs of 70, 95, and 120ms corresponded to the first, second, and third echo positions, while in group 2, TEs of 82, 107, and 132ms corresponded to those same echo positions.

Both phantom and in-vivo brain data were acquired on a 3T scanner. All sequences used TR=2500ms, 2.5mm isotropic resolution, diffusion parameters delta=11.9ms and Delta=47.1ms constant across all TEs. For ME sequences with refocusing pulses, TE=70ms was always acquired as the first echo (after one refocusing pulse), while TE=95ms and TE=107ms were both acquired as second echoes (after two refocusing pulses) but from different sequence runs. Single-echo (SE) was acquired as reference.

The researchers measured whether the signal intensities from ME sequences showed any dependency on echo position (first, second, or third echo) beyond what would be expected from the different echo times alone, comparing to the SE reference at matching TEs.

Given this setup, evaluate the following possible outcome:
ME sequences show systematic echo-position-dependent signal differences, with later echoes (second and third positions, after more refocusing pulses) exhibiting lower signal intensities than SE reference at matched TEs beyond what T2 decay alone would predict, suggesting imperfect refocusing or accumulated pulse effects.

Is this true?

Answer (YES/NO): YES